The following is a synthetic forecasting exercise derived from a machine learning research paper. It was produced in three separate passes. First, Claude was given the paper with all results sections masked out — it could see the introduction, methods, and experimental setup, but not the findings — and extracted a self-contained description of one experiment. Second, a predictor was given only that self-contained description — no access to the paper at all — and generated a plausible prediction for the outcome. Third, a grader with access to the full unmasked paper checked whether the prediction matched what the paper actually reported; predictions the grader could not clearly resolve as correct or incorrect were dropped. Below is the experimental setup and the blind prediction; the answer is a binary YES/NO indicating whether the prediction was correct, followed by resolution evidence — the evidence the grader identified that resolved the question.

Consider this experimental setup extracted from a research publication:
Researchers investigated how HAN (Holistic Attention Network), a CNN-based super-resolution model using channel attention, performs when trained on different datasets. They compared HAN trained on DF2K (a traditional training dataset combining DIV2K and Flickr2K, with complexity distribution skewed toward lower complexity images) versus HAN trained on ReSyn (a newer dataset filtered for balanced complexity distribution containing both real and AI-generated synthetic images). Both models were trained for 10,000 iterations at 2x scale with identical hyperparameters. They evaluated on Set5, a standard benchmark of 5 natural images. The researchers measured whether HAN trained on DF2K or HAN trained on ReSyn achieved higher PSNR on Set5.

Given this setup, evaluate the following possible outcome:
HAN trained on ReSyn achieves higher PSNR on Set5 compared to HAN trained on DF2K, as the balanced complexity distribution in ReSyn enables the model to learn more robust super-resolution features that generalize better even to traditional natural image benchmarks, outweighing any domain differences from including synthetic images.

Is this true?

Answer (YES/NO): NO